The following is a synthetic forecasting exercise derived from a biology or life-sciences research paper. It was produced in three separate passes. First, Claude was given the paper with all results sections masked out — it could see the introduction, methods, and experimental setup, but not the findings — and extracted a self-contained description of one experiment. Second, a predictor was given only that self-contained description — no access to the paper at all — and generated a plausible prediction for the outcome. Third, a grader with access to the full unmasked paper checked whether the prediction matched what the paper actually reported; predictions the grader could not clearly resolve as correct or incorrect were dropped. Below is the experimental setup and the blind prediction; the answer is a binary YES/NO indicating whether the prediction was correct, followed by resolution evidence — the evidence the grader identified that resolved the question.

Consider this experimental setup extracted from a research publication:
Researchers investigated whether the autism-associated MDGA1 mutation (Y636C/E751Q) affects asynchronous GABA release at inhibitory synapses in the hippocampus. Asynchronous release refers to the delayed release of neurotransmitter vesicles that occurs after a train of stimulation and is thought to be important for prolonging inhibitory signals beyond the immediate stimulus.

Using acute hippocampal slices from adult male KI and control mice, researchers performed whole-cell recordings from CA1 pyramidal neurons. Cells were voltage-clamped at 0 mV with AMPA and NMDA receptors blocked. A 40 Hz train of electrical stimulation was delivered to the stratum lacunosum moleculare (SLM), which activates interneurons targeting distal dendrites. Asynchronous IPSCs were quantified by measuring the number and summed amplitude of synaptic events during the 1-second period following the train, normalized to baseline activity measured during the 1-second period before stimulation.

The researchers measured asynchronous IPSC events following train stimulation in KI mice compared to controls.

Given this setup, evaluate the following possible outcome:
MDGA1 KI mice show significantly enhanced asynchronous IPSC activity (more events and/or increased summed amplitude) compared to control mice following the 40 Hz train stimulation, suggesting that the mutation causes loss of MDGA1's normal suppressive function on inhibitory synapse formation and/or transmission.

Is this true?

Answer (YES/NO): YES